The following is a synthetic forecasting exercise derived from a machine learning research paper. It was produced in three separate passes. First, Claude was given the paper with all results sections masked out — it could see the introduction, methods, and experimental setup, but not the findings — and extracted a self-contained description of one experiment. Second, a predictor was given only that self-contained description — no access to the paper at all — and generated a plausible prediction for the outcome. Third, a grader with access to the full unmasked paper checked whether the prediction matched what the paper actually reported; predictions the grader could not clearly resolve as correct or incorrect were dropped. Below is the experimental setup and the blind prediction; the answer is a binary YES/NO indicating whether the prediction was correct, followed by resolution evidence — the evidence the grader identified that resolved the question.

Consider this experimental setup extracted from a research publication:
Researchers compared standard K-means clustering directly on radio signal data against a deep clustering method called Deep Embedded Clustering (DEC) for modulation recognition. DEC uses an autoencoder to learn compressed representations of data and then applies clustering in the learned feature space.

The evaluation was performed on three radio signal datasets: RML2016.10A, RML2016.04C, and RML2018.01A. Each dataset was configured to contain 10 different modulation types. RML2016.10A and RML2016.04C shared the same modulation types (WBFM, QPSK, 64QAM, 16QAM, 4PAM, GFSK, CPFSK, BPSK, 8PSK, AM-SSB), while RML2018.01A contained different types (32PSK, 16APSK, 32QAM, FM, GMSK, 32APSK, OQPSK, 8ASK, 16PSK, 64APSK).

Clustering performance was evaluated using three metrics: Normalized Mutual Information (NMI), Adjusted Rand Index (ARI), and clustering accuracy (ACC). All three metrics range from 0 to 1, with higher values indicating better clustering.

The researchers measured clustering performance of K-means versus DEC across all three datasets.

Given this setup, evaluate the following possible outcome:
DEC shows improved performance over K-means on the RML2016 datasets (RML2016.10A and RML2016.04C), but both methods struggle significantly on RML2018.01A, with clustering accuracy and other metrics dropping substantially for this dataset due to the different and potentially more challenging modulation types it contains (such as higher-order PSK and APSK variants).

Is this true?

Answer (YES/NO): NO